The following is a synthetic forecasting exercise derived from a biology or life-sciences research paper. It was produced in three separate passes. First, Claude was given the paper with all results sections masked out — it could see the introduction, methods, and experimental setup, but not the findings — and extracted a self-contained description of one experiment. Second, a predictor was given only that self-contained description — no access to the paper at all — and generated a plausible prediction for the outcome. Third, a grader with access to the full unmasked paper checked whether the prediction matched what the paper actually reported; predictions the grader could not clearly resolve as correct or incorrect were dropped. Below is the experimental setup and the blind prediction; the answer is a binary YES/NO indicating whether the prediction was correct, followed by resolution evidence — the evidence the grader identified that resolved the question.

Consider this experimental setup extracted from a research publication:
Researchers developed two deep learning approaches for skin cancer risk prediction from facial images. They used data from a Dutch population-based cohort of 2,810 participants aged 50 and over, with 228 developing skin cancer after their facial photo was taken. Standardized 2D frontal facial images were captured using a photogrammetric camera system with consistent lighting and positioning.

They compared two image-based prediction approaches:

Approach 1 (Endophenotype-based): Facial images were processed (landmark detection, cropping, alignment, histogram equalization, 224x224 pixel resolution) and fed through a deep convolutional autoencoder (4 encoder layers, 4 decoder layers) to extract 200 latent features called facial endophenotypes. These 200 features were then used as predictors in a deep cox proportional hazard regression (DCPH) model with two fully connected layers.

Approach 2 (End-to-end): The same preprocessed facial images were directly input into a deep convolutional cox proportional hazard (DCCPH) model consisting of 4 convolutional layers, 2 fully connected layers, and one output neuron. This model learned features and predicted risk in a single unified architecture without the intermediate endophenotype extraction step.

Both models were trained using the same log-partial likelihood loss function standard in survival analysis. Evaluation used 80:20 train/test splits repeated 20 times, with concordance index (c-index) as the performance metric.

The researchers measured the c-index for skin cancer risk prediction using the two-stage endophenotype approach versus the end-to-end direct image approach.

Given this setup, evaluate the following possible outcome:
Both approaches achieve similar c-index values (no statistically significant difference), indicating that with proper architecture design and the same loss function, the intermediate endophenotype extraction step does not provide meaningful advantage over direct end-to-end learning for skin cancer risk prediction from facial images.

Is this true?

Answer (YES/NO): YES